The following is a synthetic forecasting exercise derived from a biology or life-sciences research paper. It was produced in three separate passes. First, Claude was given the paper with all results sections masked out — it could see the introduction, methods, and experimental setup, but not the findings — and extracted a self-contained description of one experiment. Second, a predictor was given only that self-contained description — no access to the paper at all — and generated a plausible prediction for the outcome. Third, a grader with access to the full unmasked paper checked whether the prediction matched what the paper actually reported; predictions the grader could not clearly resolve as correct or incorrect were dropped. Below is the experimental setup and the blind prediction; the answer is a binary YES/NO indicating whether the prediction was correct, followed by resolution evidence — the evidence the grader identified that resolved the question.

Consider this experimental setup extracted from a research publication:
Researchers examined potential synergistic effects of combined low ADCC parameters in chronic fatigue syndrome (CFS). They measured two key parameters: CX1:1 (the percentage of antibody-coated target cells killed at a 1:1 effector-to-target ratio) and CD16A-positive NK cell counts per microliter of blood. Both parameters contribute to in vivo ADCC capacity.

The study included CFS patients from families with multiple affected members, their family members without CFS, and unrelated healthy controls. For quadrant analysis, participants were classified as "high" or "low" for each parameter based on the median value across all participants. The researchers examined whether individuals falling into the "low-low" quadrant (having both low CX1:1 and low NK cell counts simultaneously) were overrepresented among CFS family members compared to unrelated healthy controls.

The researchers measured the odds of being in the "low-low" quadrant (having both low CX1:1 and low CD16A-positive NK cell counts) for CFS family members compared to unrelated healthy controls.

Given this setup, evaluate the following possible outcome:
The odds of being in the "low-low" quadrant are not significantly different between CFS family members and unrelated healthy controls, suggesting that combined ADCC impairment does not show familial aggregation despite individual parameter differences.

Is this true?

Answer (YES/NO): NO